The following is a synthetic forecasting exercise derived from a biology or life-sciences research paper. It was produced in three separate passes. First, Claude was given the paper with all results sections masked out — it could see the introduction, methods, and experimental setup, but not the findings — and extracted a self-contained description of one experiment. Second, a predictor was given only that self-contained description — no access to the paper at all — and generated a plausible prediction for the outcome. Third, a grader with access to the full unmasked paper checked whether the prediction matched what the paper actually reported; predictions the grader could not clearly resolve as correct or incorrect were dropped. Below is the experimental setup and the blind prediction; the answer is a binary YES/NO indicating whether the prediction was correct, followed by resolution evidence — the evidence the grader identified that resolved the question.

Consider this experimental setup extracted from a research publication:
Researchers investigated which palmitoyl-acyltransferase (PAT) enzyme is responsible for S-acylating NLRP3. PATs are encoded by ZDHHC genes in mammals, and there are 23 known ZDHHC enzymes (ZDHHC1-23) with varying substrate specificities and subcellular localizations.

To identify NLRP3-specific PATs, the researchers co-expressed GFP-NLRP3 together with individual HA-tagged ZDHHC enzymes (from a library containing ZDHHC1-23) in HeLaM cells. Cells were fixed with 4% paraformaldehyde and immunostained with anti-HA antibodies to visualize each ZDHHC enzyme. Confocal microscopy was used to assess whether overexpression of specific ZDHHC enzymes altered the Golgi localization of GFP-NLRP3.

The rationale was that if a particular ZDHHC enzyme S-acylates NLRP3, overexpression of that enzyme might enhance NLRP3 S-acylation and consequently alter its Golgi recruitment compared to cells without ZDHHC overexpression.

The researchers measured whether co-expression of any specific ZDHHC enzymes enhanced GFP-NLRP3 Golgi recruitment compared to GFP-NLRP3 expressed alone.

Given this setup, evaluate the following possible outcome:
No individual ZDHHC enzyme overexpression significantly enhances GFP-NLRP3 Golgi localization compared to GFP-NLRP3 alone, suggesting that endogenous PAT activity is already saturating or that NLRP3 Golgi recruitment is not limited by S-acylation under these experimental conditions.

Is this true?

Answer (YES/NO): NO